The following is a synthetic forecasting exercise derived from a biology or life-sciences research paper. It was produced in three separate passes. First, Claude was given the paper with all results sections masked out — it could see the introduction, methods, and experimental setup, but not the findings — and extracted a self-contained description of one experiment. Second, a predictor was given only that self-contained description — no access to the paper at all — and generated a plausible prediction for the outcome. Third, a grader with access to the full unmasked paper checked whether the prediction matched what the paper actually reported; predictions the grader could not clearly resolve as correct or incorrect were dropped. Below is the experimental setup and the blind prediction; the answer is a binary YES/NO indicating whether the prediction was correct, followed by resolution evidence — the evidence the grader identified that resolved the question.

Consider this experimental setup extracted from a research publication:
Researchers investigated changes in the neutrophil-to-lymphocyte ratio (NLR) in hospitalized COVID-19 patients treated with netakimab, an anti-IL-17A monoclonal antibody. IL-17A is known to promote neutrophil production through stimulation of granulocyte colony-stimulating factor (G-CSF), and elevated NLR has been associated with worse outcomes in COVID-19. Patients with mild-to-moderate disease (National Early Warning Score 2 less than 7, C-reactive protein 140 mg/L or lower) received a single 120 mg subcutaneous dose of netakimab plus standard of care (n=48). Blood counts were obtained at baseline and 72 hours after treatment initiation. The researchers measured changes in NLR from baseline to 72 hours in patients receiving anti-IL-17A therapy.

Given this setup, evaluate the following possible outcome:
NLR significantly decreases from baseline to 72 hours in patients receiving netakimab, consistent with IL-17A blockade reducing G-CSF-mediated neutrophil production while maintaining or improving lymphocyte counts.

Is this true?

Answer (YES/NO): NO